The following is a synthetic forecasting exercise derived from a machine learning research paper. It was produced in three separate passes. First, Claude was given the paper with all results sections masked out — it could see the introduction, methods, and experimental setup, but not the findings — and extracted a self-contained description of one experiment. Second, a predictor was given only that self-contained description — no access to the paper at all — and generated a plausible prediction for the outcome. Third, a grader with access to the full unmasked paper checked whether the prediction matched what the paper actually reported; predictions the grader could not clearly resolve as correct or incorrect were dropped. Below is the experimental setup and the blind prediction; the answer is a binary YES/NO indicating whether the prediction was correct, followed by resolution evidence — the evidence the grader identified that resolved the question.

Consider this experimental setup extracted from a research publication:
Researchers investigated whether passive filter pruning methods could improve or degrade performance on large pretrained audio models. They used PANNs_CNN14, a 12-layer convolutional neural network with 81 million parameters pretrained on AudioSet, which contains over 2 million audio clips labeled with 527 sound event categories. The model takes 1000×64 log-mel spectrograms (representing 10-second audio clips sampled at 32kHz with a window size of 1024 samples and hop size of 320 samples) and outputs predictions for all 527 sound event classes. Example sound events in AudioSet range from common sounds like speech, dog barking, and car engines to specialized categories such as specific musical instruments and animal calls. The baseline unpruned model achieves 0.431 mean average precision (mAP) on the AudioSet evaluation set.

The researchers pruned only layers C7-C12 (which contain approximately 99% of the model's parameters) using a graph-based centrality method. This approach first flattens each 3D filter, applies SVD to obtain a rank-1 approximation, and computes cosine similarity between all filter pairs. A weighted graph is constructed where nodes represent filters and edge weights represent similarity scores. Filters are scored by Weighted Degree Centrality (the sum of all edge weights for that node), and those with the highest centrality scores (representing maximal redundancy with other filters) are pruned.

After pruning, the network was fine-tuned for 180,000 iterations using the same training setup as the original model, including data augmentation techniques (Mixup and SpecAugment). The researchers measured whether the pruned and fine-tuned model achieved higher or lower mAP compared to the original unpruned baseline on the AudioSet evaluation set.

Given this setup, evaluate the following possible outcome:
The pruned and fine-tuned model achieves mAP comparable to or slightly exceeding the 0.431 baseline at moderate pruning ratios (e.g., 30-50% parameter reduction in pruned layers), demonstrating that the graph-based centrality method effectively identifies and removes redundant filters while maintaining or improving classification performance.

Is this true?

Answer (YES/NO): YES